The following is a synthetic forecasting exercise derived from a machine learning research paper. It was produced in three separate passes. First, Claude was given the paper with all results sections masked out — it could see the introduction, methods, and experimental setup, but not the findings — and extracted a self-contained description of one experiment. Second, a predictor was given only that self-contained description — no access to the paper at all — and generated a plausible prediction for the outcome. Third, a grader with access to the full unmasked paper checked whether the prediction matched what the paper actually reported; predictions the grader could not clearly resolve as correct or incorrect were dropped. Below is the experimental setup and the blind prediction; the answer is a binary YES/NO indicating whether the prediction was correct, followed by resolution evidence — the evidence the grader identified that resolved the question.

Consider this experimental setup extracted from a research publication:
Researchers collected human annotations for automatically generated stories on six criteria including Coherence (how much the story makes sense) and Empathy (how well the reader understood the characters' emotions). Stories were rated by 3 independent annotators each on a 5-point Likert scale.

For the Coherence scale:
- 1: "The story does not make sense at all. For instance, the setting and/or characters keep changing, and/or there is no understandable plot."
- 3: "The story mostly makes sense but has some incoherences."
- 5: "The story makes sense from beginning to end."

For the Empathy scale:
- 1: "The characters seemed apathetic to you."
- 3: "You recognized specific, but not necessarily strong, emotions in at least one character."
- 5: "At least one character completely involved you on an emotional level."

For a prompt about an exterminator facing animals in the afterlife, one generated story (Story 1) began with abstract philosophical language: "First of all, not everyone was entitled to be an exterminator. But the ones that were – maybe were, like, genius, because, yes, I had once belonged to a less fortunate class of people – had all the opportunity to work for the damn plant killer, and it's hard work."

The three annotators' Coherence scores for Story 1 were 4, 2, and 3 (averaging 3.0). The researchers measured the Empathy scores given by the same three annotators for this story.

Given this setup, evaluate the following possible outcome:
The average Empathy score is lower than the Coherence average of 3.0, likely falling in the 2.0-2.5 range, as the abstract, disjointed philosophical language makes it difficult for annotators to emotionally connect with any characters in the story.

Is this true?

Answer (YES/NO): YES